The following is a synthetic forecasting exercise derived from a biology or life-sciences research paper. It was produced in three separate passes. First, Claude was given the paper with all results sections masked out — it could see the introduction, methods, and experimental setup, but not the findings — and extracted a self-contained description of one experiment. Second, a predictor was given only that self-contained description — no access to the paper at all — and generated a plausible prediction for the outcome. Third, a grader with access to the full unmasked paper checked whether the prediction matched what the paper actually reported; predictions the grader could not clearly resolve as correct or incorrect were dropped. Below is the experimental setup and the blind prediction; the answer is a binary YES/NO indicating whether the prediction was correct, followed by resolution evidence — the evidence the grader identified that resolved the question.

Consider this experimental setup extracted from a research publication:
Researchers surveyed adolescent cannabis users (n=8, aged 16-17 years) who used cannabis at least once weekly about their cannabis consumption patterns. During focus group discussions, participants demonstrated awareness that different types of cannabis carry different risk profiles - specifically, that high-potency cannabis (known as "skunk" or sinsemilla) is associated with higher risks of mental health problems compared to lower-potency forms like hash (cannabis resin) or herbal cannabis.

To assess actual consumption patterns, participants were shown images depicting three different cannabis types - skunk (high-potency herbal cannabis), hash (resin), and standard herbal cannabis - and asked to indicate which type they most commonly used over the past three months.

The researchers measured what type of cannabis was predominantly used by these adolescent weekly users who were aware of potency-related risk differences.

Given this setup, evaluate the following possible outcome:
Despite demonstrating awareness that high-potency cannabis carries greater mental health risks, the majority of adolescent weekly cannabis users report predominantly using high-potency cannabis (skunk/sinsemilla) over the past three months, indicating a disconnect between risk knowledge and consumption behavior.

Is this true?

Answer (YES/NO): YES